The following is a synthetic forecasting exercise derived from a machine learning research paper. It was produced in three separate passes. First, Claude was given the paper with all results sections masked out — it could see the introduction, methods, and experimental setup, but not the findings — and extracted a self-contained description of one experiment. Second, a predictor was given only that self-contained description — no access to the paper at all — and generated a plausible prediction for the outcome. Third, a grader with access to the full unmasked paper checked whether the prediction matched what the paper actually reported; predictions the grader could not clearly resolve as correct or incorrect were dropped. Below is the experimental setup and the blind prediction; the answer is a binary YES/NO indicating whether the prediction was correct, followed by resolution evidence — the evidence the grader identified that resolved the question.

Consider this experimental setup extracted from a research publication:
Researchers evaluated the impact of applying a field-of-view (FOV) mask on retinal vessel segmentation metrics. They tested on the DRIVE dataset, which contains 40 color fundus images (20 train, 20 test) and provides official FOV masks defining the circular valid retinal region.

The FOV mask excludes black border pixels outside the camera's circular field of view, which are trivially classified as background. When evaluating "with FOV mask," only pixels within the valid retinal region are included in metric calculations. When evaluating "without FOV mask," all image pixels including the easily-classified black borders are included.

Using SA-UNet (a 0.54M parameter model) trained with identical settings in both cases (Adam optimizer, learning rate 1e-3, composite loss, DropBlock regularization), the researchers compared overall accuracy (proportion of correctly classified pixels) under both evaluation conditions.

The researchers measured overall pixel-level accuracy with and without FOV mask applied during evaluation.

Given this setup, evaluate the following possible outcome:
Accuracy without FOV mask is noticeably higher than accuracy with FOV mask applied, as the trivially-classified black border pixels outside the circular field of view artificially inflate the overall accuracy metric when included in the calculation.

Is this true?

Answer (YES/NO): YES